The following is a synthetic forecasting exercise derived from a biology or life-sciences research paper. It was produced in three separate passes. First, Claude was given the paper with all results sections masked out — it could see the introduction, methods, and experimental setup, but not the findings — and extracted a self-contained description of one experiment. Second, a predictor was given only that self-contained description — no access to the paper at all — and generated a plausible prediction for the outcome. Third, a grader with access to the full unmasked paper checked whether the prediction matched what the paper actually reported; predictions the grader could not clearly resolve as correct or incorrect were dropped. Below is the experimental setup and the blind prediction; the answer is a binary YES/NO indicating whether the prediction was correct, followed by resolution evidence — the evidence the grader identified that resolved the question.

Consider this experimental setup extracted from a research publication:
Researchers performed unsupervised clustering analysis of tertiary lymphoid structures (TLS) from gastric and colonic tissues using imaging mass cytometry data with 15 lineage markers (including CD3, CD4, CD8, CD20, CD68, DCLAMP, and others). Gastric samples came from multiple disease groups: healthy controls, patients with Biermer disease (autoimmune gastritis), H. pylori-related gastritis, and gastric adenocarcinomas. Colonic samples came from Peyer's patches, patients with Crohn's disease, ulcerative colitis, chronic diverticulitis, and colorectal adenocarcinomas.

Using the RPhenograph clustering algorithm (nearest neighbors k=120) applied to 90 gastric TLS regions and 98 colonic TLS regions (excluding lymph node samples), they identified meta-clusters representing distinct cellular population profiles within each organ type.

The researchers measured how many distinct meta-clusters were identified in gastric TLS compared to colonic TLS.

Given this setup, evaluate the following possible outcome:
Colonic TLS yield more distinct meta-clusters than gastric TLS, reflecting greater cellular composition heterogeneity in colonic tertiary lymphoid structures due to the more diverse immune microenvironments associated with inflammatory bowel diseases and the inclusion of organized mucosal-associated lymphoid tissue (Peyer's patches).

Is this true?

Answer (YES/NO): YES